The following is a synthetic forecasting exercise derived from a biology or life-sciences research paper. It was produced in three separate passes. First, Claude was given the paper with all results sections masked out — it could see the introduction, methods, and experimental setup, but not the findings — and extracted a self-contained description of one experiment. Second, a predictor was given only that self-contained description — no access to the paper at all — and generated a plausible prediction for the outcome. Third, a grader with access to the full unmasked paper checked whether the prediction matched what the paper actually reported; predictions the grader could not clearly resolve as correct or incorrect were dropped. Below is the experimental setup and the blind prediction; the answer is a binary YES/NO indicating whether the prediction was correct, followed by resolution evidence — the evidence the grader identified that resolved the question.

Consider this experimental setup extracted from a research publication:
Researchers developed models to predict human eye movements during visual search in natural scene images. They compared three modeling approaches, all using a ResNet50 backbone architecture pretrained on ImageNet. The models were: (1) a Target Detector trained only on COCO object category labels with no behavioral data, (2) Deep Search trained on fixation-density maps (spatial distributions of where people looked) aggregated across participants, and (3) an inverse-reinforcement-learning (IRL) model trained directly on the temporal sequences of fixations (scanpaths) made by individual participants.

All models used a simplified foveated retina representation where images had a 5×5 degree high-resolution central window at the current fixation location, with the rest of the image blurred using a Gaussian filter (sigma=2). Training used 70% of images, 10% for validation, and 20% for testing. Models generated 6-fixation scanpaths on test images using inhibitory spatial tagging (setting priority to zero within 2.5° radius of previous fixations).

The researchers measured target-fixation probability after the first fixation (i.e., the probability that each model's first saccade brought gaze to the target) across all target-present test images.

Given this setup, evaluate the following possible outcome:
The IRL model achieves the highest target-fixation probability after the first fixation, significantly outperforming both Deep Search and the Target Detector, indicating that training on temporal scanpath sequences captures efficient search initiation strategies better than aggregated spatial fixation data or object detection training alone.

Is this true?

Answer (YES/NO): YES